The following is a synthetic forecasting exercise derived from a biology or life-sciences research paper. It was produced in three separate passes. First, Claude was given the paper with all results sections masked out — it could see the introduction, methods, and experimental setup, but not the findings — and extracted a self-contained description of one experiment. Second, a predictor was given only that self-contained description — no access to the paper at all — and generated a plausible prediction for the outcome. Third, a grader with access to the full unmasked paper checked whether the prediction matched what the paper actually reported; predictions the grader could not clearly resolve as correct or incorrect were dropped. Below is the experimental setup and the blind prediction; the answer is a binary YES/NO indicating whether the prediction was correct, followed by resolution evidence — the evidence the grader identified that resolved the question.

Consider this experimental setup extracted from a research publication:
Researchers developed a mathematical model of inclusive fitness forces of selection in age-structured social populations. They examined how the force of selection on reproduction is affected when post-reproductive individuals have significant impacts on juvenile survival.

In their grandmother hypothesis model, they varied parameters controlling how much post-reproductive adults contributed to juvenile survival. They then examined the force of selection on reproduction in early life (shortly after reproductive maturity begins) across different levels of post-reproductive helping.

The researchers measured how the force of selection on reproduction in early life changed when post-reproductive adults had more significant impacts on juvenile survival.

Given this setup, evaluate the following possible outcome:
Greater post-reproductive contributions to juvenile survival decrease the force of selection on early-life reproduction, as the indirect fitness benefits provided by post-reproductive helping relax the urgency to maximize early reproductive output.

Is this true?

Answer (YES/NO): YES